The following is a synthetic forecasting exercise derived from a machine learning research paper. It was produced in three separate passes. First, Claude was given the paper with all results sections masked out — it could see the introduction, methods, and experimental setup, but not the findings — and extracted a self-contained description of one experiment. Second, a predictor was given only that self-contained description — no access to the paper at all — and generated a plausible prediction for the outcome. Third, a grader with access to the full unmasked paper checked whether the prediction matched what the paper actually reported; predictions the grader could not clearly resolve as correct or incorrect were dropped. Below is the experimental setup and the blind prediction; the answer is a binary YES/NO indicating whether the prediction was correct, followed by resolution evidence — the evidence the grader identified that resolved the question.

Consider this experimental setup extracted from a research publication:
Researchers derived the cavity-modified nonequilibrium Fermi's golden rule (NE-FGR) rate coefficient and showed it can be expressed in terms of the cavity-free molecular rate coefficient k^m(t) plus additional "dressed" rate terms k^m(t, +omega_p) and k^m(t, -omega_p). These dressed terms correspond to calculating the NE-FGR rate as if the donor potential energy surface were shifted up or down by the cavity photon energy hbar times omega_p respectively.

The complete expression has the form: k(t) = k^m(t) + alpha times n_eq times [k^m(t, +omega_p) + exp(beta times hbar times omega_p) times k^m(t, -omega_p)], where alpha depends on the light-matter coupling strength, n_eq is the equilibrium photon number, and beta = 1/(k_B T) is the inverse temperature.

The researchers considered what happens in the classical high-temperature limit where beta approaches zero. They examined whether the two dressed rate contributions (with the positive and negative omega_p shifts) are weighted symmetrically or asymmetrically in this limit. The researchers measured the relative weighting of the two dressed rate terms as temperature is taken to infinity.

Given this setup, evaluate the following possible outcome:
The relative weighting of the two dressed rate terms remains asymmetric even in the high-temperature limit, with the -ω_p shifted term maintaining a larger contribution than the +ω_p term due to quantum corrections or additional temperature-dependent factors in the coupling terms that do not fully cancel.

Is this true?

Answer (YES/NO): NO